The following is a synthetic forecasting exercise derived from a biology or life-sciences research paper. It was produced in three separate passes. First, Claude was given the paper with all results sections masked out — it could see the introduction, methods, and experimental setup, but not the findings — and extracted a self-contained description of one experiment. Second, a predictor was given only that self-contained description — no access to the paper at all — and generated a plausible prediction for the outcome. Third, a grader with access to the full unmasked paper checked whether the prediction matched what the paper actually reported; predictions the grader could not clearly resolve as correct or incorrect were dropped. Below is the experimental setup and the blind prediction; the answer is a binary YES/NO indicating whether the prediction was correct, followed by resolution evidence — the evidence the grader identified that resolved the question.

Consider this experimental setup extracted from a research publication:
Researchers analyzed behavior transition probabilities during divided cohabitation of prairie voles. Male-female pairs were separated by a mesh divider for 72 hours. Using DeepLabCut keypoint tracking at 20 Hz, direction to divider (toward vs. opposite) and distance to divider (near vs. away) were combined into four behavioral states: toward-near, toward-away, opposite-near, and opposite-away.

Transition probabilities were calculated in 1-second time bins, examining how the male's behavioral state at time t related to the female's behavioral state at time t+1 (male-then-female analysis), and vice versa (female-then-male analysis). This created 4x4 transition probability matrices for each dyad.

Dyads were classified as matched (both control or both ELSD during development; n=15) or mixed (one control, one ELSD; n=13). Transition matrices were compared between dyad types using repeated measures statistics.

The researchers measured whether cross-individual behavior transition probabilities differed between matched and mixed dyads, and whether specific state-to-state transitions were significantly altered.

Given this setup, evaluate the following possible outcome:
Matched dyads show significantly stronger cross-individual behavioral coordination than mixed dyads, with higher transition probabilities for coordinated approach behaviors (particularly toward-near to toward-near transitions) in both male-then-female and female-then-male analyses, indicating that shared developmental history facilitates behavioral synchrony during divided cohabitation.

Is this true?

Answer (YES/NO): NO